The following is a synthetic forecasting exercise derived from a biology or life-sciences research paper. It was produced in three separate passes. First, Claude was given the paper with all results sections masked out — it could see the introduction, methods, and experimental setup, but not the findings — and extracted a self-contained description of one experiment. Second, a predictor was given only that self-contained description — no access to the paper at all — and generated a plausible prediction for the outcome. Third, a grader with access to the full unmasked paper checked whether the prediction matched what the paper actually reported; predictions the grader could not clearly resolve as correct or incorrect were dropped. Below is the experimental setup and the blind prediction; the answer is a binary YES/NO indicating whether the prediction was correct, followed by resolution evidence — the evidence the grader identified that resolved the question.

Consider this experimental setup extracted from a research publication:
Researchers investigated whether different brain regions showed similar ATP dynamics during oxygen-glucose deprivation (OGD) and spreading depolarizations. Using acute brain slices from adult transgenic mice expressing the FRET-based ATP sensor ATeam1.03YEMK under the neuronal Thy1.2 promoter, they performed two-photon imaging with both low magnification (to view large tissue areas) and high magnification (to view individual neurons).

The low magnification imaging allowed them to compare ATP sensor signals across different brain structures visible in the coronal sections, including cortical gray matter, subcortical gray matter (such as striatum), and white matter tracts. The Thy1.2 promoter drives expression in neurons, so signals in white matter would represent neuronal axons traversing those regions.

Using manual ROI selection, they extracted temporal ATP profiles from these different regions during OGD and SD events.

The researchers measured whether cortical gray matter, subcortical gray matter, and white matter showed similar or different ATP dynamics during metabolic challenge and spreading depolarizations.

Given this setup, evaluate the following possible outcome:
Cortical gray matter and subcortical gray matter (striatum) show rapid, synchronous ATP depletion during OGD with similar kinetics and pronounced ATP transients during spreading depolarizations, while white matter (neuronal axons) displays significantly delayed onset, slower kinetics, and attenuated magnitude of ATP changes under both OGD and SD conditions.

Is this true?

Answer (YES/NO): NO